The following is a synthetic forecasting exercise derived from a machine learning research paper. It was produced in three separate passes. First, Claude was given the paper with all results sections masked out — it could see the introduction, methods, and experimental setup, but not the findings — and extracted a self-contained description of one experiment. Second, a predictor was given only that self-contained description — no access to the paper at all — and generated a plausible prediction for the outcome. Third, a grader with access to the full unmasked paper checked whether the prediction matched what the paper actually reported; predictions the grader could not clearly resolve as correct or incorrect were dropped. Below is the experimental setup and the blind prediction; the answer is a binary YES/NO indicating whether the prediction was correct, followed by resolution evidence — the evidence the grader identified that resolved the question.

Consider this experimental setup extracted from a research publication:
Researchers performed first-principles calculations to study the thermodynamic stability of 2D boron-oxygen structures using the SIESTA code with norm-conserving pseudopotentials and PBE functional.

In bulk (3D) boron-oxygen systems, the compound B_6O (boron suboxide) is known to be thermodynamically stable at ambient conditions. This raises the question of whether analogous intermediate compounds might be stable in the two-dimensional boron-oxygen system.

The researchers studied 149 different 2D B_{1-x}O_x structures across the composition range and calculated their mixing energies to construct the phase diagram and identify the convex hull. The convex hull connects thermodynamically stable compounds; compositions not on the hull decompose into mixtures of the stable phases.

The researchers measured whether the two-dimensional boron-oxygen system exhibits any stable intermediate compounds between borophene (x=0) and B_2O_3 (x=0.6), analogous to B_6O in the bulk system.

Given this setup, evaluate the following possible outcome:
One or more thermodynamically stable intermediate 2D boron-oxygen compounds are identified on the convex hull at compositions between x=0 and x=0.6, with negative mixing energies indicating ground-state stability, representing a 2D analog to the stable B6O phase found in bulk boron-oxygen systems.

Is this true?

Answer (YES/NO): NO